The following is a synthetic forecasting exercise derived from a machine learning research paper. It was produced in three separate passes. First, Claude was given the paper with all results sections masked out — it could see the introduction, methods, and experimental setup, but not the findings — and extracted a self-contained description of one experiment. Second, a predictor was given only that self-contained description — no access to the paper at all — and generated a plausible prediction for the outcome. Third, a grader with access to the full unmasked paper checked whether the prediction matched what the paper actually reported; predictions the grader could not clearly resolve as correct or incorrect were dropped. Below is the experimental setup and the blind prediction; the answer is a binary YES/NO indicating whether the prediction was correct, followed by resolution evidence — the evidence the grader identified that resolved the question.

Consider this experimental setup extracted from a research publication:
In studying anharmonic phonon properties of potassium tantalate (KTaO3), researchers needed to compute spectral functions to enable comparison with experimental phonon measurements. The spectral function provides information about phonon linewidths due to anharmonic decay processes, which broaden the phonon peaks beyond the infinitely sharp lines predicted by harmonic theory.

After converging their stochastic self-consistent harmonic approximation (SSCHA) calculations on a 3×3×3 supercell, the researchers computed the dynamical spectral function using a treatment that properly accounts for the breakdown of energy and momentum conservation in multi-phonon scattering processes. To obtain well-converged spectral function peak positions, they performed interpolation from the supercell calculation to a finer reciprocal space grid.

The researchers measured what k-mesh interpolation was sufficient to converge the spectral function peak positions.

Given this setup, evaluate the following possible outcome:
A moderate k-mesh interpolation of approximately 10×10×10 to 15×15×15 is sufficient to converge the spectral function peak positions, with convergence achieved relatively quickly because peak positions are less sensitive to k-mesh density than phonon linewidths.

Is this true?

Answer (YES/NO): YES